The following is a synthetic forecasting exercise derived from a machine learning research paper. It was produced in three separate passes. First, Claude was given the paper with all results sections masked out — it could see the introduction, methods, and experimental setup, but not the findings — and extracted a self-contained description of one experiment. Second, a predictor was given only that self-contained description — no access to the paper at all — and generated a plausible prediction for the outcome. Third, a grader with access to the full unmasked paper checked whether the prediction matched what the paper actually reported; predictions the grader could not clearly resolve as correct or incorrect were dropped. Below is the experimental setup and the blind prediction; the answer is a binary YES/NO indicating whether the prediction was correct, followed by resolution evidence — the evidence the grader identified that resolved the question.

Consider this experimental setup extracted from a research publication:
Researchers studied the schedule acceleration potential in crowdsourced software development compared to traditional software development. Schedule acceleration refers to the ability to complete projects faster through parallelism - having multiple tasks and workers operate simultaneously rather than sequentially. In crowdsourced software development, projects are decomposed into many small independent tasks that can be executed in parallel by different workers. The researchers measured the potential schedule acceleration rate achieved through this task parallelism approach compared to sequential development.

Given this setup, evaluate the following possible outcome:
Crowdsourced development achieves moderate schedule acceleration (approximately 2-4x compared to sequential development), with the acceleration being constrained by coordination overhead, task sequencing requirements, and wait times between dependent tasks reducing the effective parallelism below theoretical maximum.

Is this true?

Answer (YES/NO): NO